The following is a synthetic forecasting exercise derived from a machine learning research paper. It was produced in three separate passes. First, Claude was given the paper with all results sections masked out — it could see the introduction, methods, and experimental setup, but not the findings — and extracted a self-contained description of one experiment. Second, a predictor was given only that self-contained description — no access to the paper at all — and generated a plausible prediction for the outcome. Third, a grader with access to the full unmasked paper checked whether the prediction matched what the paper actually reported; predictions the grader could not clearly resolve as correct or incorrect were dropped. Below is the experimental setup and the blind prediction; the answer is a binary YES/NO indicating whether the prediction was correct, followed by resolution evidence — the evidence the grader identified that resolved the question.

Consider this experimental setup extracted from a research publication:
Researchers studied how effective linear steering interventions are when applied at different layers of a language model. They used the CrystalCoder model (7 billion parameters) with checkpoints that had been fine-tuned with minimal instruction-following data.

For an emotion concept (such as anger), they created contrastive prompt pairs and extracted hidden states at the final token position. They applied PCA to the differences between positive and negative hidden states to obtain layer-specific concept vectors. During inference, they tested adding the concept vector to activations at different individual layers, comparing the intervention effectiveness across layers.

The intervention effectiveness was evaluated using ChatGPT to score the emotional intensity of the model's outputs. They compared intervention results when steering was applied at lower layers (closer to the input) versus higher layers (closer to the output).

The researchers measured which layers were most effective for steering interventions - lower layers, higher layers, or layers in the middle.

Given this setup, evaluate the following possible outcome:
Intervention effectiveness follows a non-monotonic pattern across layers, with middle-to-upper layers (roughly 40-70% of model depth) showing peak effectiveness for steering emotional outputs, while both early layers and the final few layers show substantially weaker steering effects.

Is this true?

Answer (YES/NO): NO